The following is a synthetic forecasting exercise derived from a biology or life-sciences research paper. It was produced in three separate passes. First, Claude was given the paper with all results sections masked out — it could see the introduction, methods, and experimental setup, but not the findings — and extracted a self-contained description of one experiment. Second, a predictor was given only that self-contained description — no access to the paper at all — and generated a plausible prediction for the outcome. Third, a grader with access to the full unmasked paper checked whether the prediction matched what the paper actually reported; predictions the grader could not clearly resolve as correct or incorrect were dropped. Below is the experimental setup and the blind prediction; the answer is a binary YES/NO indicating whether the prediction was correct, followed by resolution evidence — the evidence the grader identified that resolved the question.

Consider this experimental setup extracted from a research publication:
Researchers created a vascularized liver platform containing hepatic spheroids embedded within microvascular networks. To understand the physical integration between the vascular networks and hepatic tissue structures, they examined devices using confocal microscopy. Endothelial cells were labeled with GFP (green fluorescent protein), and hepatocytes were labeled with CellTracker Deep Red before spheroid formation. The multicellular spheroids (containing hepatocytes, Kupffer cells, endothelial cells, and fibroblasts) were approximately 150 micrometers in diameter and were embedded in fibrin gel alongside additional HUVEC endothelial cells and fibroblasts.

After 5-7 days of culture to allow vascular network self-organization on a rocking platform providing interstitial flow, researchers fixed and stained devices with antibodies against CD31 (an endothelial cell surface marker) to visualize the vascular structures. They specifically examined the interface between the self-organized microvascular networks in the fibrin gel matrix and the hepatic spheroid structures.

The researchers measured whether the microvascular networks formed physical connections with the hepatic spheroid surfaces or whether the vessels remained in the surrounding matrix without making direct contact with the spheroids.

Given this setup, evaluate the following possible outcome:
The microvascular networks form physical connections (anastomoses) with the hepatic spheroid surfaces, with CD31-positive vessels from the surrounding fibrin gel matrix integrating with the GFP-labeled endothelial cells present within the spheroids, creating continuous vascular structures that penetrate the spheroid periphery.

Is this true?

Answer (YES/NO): YES